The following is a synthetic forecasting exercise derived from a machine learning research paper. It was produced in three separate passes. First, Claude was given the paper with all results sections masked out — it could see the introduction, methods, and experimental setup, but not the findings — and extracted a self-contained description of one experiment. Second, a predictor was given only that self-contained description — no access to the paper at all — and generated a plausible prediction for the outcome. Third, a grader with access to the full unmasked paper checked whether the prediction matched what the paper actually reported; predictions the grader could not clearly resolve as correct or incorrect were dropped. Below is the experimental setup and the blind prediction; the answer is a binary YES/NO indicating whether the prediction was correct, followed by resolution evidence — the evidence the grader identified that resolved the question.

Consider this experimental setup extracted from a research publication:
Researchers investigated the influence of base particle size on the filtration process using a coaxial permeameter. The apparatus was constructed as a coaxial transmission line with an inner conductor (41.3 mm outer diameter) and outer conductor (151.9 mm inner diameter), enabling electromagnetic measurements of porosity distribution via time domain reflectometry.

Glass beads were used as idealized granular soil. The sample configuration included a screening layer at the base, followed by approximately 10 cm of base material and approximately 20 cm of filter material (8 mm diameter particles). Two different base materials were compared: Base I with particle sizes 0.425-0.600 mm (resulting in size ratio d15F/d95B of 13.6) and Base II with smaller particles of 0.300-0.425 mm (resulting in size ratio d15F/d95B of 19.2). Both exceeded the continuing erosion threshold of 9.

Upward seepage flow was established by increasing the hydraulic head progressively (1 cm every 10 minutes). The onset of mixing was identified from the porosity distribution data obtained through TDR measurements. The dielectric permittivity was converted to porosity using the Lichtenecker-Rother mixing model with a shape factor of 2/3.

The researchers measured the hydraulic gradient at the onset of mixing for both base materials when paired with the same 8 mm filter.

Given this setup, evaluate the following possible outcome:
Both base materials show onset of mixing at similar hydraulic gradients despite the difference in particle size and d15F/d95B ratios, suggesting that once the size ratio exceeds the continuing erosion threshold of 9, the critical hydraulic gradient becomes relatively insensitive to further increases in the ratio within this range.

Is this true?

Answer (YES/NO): YES